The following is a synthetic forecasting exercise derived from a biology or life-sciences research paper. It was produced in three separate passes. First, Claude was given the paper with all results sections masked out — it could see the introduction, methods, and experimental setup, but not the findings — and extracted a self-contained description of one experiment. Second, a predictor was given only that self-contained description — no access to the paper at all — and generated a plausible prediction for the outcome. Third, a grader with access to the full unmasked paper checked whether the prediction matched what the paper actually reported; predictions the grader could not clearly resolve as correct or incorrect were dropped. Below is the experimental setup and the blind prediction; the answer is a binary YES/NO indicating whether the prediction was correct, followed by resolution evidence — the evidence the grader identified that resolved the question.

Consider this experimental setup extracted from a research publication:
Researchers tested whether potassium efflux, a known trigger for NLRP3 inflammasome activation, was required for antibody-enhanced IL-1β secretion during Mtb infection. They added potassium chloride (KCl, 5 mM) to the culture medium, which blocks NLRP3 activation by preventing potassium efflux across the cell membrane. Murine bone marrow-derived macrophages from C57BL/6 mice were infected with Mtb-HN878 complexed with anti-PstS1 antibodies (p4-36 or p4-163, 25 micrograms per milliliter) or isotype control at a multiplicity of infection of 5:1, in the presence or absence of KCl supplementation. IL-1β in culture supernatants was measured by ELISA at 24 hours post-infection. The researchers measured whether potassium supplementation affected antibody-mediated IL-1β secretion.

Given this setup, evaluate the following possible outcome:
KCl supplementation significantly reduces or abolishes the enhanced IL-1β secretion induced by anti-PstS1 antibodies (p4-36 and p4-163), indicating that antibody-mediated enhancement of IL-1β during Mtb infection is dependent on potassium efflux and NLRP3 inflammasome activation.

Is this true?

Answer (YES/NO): YES